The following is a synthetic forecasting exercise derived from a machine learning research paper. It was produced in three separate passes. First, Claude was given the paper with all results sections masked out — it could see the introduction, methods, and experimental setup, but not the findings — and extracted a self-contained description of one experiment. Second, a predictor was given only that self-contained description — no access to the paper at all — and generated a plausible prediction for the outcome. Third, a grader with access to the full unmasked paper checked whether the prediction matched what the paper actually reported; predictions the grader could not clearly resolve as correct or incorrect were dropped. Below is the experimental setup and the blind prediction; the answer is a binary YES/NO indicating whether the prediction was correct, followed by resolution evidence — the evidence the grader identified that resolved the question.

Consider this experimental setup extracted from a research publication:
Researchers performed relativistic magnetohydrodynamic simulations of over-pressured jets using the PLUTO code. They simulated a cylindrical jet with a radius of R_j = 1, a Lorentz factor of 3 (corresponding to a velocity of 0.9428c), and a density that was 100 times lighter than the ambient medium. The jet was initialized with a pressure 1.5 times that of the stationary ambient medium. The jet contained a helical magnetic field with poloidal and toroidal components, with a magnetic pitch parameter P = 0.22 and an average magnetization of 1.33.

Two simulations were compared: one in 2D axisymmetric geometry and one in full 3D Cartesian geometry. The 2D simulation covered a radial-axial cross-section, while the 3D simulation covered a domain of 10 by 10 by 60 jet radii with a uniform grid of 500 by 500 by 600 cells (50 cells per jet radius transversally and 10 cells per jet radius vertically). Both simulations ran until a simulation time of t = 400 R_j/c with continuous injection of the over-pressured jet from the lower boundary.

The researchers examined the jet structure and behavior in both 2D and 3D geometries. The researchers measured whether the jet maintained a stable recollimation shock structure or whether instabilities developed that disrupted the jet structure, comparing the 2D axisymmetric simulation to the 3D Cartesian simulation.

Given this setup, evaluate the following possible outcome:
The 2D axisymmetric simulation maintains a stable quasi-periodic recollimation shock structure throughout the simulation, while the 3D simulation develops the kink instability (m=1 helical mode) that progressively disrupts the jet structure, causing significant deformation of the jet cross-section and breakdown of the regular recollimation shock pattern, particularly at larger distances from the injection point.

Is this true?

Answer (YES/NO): NO